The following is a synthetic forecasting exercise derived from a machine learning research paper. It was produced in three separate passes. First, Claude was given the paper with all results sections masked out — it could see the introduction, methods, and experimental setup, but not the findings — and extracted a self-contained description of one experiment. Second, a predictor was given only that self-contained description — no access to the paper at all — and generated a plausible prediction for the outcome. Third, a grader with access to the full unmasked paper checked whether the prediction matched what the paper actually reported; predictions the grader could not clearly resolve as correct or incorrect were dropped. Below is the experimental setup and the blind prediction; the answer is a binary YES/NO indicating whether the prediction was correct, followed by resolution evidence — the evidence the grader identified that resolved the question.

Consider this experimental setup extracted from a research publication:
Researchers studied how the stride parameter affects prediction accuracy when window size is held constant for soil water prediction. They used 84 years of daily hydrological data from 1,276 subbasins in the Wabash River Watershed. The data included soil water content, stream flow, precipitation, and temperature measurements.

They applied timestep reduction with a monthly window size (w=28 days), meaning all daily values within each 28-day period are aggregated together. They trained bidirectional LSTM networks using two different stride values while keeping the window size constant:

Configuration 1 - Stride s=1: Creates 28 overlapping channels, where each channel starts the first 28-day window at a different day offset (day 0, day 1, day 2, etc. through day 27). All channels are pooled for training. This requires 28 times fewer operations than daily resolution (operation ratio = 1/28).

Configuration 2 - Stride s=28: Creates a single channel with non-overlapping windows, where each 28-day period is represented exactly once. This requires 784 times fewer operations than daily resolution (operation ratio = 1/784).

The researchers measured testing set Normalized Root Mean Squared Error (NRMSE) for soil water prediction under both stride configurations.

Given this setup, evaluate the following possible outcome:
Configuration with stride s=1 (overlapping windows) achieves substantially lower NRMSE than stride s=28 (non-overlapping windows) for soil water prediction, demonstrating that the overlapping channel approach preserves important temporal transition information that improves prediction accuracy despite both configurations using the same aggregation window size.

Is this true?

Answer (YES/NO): YES